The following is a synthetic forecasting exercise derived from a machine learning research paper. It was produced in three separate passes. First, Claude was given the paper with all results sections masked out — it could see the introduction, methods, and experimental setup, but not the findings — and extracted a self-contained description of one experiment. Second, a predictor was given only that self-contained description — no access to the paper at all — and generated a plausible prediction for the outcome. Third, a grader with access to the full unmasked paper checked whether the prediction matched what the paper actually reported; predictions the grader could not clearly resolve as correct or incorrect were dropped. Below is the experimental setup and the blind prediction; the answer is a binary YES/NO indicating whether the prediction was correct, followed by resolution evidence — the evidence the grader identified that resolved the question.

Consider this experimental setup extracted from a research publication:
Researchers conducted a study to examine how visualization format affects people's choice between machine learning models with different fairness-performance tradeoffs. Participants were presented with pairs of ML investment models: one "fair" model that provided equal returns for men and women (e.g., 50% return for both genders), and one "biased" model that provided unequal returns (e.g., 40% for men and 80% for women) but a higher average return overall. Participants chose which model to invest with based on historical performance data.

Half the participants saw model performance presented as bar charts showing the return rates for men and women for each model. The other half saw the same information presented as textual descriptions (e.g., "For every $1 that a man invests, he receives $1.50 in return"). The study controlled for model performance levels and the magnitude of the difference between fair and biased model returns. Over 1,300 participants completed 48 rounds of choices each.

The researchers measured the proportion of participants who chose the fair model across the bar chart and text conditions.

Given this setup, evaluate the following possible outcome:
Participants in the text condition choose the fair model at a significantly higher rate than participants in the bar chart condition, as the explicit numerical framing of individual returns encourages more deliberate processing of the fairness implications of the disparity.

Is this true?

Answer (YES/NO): YES